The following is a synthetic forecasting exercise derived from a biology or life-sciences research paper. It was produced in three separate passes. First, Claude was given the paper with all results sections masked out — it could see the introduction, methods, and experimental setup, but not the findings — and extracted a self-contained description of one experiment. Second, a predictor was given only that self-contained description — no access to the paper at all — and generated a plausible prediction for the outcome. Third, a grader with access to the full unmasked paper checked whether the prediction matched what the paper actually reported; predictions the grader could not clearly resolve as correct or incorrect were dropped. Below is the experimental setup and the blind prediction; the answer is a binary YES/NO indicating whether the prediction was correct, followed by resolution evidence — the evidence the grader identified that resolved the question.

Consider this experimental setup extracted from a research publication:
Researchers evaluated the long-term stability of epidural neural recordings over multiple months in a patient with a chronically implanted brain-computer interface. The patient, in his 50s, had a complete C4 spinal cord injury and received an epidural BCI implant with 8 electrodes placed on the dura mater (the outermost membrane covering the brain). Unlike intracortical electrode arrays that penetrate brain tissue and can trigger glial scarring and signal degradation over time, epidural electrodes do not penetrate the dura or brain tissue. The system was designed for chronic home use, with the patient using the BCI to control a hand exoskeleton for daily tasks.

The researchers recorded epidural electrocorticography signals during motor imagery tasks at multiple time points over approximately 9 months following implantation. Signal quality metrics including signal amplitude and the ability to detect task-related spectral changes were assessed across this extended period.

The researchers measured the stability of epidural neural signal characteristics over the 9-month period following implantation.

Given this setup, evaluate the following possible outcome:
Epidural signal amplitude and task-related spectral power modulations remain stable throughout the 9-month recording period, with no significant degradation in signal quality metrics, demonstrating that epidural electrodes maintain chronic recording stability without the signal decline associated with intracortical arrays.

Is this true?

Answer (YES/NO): NO